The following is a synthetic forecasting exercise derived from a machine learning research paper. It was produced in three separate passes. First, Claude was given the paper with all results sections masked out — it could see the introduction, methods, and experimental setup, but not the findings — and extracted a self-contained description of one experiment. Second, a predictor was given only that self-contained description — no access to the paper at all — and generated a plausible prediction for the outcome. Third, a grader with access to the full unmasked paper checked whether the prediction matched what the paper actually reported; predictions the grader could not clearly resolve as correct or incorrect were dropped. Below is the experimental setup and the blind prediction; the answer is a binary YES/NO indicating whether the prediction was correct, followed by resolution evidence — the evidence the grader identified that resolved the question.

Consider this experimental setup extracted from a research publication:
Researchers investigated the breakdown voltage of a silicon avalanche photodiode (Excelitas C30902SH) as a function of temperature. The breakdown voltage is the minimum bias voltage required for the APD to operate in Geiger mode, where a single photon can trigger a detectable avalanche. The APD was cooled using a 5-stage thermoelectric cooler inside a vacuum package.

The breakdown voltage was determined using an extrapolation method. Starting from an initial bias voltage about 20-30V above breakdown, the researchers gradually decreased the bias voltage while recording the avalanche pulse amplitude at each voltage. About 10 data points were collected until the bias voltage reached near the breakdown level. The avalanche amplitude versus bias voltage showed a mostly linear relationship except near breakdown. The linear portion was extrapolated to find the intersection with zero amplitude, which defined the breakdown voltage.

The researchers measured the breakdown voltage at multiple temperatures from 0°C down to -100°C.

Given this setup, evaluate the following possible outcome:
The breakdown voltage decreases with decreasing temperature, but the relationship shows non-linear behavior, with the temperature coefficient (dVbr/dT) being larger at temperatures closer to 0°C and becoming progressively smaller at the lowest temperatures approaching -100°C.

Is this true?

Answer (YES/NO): NO